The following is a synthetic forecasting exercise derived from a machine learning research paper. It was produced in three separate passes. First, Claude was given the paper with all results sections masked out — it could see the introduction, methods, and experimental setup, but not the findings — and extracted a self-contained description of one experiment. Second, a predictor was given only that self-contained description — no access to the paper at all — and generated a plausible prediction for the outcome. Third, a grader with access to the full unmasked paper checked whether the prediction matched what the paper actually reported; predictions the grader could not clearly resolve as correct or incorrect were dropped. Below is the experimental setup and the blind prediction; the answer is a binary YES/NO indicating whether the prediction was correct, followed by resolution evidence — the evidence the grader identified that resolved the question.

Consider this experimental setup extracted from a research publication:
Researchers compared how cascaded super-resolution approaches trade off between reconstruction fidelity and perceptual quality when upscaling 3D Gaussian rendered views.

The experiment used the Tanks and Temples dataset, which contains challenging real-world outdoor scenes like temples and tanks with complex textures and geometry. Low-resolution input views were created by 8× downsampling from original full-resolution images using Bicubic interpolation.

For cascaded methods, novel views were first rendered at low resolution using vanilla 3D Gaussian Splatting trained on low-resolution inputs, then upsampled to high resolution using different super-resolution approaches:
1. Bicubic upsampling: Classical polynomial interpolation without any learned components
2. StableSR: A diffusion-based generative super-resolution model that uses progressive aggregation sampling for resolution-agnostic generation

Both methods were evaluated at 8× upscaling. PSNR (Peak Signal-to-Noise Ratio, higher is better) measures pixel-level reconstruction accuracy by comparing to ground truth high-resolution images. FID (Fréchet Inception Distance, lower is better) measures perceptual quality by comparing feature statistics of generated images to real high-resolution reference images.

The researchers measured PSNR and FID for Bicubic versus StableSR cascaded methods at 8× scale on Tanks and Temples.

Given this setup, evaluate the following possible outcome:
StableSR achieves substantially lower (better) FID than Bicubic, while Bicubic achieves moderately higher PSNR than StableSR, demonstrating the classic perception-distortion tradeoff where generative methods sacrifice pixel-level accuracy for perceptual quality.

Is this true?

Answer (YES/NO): YES